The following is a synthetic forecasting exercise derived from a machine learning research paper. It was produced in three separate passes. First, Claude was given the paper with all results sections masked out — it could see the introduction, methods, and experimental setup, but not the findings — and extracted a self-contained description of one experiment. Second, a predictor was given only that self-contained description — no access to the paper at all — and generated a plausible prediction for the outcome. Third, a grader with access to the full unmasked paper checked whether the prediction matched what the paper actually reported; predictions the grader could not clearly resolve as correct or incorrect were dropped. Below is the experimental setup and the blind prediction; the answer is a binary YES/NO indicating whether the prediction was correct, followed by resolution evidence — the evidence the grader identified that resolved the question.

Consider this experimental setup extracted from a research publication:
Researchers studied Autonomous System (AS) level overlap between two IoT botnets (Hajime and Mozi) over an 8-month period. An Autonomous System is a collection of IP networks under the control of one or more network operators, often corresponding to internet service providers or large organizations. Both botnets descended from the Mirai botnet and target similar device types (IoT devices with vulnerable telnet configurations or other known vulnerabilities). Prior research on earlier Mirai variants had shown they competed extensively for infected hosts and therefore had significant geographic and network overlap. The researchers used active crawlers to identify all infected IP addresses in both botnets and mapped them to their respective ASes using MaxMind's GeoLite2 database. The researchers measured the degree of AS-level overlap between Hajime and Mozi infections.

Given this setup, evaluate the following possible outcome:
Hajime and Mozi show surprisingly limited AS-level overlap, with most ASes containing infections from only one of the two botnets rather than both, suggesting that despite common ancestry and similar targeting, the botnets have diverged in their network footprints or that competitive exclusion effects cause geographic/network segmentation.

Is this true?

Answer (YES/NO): YES